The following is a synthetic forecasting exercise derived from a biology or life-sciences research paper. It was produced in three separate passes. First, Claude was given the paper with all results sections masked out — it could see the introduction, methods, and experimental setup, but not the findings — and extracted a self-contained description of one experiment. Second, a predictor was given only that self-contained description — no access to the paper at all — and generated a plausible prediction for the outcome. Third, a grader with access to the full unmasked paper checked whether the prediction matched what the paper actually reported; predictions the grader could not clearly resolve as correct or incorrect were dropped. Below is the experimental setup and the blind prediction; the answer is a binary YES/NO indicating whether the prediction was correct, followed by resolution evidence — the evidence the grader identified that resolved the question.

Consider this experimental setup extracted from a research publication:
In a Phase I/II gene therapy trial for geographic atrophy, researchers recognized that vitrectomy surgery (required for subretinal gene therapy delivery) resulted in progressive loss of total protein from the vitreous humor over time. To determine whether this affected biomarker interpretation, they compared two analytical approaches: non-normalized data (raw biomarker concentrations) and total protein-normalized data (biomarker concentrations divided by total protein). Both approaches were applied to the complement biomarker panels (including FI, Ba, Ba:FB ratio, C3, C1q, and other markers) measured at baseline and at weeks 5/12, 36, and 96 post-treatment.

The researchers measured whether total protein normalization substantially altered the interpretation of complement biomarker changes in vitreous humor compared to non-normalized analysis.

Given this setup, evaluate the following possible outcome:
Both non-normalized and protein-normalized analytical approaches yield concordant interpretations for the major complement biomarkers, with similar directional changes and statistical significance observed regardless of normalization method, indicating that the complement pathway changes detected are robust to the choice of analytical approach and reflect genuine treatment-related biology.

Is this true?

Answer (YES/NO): YES